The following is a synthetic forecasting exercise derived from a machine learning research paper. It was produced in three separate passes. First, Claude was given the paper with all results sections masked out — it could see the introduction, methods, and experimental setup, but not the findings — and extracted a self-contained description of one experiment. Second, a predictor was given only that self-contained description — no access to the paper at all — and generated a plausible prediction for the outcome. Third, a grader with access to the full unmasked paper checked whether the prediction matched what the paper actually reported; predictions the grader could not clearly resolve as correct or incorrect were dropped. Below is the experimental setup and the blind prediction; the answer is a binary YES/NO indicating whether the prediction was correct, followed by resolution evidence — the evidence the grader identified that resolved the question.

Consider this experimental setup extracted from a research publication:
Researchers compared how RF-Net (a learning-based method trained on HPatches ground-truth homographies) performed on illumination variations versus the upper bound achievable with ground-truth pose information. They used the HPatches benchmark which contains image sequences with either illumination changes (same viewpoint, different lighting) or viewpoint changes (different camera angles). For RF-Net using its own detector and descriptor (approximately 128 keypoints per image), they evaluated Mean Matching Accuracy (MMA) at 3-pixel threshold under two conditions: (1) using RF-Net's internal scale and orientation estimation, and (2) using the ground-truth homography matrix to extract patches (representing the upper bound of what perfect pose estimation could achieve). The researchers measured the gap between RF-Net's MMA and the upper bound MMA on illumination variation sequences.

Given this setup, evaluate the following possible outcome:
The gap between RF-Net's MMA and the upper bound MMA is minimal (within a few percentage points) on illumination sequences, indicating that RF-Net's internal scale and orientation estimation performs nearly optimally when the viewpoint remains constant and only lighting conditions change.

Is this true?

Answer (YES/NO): YES